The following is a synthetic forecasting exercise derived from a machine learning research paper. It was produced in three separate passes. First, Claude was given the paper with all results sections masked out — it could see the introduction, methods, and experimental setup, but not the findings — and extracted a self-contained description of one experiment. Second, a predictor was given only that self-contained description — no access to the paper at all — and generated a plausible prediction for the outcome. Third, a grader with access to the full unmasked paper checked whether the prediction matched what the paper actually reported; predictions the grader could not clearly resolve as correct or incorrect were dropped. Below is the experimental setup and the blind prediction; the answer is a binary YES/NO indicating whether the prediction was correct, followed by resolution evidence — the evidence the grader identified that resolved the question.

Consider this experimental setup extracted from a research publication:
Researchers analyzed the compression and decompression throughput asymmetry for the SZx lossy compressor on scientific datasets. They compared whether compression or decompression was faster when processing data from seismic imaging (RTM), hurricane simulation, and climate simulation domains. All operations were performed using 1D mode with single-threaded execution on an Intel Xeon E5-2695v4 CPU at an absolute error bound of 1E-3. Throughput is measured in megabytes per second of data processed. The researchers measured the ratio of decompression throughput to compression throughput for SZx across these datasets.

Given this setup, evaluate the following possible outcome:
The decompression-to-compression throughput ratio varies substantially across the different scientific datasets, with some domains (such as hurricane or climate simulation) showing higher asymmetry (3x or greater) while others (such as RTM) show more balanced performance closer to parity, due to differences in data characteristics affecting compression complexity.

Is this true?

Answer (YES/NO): NO